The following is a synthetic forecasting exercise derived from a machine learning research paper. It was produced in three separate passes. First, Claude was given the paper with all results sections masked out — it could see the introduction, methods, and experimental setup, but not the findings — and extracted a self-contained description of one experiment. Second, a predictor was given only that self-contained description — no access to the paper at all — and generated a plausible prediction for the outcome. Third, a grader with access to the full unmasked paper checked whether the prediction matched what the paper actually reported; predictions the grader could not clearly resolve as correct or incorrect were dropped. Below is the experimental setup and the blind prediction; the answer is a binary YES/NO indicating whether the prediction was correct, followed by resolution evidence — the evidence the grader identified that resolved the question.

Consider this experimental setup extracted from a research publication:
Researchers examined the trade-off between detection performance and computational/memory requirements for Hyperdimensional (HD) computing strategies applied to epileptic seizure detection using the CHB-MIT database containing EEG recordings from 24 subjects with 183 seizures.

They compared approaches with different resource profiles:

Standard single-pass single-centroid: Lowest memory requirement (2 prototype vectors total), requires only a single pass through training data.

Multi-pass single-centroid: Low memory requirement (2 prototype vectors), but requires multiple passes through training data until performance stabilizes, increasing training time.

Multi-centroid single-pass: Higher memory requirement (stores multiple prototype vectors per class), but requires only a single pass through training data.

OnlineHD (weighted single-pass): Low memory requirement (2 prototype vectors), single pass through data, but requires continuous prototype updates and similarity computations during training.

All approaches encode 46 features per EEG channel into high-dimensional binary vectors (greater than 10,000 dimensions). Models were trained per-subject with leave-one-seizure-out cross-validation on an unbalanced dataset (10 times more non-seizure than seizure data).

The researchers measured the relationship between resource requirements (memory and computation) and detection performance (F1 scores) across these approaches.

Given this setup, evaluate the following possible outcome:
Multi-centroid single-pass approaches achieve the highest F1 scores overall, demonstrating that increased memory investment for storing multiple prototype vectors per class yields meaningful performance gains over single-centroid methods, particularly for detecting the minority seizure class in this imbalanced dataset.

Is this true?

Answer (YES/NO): NO